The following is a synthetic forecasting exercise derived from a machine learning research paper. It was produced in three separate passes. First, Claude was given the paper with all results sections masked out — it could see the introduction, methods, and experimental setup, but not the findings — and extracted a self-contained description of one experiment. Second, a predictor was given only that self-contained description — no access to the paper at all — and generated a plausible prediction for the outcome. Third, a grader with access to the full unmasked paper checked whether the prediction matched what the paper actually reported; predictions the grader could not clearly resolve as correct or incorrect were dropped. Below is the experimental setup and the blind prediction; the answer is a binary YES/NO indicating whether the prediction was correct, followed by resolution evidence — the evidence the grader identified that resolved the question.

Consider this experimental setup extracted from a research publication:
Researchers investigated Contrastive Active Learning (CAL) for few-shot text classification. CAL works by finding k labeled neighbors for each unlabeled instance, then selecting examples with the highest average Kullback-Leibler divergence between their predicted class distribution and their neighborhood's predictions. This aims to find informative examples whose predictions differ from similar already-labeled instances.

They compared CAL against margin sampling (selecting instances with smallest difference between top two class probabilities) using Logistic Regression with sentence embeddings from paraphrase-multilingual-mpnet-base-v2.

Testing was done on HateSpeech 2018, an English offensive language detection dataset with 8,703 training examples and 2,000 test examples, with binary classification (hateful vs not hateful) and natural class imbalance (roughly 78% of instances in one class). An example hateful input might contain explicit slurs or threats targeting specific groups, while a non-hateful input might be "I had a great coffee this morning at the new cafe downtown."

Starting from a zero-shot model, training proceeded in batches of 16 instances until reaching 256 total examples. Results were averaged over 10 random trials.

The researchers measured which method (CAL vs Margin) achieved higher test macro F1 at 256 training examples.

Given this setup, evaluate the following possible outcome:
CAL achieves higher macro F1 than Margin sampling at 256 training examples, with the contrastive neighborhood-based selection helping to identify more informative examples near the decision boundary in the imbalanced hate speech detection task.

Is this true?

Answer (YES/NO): NO